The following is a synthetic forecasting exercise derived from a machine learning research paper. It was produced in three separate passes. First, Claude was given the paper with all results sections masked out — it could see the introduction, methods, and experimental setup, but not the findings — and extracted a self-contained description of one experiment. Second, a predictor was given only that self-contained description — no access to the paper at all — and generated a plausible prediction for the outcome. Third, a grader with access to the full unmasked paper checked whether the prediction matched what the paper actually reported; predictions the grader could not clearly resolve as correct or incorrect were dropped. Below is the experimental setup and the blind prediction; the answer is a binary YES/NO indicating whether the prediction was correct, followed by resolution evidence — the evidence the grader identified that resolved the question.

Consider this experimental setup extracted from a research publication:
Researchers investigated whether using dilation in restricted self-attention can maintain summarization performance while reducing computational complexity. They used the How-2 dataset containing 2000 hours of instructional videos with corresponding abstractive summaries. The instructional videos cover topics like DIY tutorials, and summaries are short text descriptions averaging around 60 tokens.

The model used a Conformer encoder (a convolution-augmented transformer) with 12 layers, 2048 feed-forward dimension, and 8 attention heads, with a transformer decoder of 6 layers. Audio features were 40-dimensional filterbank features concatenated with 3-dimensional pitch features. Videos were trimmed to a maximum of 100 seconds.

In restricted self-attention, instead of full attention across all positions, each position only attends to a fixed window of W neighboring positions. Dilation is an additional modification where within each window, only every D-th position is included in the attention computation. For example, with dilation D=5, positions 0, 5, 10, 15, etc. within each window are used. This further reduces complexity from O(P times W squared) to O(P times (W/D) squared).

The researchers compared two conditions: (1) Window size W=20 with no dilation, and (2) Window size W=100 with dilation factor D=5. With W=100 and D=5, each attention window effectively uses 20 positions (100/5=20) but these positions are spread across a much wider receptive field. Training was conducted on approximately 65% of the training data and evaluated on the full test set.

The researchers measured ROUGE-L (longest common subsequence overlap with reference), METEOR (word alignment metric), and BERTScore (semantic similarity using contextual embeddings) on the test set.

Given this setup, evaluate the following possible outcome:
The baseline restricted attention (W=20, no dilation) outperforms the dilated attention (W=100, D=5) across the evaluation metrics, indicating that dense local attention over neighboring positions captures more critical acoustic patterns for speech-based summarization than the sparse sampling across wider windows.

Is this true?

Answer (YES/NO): NO